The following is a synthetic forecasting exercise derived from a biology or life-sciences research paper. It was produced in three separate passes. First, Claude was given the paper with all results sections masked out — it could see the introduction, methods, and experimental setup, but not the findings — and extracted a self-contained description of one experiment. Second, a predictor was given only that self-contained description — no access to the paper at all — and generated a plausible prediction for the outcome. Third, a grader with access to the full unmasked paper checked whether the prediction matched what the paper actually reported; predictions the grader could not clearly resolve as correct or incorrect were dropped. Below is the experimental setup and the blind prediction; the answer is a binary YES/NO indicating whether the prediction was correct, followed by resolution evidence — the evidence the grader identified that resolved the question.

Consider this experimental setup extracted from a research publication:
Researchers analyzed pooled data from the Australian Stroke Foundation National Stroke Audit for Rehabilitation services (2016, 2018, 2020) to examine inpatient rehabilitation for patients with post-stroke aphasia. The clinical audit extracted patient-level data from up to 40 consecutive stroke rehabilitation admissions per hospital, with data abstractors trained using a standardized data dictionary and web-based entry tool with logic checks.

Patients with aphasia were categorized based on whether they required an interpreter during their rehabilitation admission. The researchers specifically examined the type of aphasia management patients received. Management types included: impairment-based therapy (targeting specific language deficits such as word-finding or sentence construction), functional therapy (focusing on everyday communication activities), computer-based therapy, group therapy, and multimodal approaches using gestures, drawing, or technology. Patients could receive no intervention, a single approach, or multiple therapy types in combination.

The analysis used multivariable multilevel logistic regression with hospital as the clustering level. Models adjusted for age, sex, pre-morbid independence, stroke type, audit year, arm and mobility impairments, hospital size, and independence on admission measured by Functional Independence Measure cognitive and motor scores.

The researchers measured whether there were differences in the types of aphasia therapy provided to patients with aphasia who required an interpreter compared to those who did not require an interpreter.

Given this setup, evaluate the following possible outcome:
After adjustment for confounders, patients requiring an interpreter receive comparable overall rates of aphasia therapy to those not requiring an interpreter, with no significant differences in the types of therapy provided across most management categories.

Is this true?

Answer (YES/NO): NO